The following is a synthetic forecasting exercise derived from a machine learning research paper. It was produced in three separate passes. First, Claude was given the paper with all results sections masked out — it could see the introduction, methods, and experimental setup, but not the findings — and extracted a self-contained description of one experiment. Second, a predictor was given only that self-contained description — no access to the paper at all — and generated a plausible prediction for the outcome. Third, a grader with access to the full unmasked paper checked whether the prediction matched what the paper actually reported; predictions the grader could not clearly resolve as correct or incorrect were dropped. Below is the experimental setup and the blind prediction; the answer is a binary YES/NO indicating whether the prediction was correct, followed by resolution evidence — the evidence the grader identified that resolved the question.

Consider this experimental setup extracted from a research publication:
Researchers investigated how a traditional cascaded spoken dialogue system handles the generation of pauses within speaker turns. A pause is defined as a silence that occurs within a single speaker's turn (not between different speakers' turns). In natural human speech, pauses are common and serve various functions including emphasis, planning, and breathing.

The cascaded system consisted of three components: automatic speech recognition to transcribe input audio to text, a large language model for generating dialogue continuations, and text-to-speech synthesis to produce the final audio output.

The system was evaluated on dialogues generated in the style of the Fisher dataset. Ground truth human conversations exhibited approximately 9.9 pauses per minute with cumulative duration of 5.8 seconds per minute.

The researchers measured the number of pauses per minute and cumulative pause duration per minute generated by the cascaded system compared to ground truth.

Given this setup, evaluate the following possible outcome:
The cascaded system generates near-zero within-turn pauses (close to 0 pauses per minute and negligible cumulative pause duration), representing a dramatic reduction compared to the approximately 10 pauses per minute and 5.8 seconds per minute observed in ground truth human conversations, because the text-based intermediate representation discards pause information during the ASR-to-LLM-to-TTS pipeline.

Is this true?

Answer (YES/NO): YES